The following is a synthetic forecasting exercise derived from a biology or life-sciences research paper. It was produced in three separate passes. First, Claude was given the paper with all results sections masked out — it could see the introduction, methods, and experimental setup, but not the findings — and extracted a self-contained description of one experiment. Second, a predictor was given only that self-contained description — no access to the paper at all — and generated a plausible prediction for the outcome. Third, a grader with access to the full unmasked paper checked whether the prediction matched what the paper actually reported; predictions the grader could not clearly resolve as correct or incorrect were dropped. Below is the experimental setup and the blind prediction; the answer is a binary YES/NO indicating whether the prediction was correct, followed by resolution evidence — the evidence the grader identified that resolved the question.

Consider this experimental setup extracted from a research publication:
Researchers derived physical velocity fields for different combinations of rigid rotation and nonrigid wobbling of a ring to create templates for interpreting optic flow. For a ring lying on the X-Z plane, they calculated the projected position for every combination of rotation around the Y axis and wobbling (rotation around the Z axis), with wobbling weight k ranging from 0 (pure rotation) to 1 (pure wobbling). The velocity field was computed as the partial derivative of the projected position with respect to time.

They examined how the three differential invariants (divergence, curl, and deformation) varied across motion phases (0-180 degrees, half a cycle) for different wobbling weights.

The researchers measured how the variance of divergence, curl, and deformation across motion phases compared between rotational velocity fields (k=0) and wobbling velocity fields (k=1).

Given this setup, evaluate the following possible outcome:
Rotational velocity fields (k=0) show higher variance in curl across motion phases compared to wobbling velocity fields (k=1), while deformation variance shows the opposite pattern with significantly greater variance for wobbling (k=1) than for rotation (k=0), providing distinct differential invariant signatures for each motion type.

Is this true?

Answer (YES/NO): NO